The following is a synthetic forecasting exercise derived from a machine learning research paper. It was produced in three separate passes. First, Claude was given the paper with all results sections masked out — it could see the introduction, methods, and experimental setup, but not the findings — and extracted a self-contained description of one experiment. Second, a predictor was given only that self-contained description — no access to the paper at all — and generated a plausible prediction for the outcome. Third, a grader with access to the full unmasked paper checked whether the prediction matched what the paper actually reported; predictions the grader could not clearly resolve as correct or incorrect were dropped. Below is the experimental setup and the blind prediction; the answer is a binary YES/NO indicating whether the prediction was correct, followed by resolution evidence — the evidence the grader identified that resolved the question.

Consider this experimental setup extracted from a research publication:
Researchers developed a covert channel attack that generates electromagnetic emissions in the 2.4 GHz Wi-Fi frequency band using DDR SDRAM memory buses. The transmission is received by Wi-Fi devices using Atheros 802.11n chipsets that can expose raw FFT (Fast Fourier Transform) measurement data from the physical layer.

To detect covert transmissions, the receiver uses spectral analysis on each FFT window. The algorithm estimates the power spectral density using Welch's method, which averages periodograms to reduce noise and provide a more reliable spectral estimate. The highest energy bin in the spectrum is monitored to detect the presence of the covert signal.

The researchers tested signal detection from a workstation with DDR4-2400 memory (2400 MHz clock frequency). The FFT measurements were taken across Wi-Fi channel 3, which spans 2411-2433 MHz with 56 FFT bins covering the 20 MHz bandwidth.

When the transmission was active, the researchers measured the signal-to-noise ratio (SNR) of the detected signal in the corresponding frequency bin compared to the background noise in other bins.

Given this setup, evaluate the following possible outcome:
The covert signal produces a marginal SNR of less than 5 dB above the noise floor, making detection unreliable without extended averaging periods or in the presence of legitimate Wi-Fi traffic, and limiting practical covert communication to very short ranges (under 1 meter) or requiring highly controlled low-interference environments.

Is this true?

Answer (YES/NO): NO